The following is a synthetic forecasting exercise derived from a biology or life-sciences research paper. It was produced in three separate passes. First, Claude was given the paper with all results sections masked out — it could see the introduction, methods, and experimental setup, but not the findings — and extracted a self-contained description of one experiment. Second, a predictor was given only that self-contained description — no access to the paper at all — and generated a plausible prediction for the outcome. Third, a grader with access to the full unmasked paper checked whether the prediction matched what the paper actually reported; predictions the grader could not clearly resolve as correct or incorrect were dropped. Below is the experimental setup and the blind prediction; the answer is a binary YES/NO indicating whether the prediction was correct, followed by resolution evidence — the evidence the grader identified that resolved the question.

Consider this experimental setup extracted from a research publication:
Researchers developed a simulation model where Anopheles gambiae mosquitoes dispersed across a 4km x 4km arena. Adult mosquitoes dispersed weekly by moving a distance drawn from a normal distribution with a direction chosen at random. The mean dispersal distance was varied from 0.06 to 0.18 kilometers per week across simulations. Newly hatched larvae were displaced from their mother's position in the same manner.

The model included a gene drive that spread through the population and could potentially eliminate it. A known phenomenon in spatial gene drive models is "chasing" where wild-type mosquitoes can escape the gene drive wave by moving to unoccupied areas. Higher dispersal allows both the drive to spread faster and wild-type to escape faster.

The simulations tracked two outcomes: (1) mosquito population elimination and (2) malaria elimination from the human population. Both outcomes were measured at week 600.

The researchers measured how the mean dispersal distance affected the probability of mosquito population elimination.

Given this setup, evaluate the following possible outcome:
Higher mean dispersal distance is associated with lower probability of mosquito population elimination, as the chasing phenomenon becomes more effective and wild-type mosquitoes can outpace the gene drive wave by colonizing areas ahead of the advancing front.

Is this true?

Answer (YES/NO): NO